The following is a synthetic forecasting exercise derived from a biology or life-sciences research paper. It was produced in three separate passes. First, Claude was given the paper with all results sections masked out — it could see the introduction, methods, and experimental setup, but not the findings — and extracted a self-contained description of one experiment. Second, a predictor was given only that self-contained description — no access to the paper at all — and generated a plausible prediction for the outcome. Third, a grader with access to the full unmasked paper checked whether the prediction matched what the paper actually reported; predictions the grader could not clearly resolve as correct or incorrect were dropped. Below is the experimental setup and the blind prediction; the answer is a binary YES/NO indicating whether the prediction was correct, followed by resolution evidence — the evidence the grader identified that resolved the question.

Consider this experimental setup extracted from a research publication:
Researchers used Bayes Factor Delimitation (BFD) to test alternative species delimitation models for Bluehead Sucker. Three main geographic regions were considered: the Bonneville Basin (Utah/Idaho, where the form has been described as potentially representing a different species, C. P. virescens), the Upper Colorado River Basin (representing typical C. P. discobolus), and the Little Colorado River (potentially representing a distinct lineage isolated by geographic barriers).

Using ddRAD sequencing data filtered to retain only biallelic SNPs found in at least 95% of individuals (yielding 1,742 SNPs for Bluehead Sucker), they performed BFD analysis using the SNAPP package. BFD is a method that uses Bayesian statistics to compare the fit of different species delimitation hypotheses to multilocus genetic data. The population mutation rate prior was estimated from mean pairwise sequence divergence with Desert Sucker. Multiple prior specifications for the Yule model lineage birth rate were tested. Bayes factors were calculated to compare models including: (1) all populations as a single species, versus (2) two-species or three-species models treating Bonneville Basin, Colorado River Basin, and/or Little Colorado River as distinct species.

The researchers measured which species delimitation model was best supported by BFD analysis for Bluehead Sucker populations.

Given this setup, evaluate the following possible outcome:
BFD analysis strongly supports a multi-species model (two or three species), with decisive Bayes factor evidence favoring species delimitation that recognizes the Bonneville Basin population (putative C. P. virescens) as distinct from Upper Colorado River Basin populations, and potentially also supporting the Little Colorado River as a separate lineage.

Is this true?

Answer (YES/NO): YES